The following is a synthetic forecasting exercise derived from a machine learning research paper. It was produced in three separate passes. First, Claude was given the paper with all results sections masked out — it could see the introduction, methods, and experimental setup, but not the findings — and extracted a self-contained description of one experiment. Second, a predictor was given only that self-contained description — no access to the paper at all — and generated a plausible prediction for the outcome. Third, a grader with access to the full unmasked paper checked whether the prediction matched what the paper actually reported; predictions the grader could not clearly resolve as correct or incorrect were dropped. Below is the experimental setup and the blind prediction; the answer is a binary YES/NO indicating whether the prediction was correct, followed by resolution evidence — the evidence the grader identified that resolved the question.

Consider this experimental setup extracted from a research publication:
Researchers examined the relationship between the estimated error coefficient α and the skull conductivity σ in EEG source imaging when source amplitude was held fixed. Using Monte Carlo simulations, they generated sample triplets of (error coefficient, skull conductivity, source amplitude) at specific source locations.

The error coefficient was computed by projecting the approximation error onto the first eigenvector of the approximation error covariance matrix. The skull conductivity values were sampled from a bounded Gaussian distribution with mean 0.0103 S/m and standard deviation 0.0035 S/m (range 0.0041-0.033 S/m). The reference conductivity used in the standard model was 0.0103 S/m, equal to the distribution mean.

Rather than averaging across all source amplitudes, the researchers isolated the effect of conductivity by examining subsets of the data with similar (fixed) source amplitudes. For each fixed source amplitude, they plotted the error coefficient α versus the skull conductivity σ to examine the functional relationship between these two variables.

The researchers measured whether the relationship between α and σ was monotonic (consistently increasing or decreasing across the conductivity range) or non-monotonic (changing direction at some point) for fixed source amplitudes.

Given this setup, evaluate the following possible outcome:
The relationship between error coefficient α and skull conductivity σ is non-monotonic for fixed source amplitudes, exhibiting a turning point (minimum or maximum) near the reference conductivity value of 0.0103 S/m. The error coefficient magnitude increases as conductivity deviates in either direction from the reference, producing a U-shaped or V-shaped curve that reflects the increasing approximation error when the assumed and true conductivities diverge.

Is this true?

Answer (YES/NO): NO